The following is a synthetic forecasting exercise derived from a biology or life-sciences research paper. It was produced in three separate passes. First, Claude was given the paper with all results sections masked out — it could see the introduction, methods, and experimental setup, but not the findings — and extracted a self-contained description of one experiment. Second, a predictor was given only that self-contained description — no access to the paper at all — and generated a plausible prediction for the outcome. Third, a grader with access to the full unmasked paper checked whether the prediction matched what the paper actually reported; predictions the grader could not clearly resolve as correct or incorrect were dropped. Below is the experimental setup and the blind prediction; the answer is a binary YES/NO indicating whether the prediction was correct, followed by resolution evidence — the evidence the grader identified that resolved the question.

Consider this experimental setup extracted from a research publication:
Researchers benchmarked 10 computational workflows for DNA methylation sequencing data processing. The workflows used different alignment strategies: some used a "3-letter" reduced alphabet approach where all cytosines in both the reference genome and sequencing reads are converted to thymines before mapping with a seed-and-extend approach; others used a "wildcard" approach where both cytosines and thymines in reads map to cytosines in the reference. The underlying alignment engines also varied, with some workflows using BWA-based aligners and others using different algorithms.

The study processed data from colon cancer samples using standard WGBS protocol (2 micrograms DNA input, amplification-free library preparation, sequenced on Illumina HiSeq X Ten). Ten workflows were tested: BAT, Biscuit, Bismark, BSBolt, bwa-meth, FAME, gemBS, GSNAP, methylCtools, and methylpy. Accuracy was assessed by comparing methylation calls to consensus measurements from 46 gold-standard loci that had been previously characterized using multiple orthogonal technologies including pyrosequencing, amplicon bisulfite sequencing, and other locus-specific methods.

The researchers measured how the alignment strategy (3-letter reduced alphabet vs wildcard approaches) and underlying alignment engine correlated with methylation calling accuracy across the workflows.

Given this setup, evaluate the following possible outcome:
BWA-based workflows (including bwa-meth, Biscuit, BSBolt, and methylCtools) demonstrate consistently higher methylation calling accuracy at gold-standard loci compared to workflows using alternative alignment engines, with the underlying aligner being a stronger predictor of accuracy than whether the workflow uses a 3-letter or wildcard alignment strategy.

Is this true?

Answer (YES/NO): NO